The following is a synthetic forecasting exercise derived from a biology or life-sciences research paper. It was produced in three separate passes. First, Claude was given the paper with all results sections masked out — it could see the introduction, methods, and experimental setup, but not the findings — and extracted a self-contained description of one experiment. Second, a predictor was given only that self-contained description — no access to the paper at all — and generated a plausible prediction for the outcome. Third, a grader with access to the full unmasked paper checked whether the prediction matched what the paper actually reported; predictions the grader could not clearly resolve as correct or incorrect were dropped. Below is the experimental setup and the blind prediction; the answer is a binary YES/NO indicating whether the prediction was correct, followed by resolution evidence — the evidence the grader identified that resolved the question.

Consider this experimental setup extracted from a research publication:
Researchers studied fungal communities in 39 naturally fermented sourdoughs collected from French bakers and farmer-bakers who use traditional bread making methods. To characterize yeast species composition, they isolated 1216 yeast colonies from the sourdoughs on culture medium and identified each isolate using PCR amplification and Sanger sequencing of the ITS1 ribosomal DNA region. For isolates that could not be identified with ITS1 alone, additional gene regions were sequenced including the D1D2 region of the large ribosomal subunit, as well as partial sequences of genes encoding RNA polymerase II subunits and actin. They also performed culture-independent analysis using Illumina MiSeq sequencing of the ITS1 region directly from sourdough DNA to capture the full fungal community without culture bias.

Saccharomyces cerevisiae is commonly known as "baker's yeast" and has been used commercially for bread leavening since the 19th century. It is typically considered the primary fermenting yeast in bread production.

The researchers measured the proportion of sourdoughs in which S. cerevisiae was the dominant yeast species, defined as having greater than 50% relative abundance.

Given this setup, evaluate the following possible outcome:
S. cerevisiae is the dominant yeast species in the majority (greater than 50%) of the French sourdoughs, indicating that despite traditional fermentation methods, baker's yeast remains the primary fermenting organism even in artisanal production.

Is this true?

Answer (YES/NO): NO